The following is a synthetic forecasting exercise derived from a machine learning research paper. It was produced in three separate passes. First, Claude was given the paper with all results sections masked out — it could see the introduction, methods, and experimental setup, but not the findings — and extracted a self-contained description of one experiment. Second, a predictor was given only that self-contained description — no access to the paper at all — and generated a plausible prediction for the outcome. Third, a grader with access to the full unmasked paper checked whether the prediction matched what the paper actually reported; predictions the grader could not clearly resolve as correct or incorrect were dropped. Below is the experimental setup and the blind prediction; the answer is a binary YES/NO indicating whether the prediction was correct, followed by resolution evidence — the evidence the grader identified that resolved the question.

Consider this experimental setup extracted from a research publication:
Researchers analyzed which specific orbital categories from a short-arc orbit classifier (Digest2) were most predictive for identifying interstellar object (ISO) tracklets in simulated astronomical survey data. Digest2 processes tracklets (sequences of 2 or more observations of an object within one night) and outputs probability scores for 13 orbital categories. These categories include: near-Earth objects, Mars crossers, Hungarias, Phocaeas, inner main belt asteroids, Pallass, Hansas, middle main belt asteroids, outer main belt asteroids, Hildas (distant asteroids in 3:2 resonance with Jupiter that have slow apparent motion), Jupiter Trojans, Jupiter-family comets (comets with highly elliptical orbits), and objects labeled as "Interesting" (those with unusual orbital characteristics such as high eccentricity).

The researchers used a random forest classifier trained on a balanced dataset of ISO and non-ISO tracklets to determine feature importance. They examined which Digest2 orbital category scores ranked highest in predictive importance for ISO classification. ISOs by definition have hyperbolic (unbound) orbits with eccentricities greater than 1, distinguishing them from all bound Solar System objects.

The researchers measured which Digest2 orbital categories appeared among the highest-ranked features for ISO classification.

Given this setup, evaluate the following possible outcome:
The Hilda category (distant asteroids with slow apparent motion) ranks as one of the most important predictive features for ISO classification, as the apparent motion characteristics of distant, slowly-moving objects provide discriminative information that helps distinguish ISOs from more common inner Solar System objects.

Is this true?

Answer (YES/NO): YES